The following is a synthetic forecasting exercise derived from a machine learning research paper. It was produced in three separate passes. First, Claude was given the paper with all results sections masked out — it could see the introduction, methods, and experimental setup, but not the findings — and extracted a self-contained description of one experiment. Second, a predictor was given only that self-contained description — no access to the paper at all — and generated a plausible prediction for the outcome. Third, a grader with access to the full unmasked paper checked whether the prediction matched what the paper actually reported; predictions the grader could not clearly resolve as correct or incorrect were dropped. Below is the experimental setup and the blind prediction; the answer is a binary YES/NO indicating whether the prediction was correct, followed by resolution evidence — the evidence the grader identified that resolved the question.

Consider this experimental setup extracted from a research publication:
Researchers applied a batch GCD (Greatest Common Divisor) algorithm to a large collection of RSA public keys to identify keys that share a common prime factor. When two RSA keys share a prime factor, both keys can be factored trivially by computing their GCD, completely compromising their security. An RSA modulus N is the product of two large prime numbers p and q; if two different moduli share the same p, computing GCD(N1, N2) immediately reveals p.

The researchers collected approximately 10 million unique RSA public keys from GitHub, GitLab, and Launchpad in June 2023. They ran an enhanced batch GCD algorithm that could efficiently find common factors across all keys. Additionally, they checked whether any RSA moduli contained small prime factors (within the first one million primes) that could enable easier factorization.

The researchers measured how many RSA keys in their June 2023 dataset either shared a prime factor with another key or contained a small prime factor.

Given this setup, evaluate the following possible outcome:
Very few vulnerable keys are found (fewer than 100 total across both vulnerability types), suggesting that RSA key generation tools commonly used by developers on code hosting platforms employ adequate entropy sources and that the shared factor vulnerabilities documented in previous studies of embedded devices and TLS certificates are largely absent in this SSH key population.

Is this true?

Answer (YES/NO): NO